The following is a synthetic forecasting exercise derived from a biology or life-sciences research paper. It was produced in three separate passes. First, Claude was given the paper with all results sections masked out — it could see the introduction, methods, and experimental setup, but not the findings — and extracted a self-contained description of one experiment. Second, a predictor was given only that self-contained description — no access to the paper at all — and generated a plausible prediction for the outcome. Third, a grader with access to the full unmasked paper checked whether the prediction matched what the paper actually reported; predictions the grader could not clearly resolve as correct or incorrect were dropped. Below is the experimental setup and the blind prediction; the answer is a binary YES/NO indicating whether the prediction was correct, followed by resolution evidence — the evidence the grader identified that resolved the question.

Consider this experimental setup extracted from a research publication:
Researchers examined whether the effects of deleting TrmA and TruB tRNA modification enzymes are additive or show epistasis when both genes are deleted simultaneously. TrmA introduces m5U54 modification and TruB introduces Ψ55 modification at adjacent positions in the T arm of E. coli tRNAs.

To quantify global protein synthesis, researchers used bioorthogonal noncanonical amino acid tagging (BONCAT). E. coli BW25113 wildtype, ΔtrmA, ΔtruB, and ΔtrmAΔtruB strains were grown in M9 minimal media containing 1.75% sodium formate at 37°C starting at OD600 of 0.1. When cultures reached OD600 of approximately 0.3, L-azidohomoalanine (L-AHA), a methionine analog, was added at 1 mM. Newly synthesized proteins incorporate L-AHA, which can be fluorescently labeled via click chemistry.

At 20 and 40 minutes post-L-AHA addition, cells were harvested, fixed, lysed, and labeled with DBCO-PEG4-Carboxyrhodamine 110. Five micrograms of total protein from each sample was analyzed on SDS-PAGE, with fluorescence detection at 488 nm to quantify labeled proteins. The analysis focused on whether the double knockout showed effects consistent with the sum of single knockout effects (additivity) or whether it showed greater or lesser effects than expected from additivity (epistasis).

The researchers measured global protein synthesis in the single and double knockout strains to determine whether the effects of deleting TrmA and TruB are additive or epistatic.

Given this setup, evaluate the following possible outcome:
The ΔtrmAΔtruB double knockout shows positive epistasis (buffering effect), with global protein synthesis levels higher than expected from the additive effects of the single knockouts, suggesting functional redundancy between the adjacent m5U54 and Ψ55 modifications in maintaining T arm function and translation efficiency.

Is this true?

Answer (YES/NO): NO